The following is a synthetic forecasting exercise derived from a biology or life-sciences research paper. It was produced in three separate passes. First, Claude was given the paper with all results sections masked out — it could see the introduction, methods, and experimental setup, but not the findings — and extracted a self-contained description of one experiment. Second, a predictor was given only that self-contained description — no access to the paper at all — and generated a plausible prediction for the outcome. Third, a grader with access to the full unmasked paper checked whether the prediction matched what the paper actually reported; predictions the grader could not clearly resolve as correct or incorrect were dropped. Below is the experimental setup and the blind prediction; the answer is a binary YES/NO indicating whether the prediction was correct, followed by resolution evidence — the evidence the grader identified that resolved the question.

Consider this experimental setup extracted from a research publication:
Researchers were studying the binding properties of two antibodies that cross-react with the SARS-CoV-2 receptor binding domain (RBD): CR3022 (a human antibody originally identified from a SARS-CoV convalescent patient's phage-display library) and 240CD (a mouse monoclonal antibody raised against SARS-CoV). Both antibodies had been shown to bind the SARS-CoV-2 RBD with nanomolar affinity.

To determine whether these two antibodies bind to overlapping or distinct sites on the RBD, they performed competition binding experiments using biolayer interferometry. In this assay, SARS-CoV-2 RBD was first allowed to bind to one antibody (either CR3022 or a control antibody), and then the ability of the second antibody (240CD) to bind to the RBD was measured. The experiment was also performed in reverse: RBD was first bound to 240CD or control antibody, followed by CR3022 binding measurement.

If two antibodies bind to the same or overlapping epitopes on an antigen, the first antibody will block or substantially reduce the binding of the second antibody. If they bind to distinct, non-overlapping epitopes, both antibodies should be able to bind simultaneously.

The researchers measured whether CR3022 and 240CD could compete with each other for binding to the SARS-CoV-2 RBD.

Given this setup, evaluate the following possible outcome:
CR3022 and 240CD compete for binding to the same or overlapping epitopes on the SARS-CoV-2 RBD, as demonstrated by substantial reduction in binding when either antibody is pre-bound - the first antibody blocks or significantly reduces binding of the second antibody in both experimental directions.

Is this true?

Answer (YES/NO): YES